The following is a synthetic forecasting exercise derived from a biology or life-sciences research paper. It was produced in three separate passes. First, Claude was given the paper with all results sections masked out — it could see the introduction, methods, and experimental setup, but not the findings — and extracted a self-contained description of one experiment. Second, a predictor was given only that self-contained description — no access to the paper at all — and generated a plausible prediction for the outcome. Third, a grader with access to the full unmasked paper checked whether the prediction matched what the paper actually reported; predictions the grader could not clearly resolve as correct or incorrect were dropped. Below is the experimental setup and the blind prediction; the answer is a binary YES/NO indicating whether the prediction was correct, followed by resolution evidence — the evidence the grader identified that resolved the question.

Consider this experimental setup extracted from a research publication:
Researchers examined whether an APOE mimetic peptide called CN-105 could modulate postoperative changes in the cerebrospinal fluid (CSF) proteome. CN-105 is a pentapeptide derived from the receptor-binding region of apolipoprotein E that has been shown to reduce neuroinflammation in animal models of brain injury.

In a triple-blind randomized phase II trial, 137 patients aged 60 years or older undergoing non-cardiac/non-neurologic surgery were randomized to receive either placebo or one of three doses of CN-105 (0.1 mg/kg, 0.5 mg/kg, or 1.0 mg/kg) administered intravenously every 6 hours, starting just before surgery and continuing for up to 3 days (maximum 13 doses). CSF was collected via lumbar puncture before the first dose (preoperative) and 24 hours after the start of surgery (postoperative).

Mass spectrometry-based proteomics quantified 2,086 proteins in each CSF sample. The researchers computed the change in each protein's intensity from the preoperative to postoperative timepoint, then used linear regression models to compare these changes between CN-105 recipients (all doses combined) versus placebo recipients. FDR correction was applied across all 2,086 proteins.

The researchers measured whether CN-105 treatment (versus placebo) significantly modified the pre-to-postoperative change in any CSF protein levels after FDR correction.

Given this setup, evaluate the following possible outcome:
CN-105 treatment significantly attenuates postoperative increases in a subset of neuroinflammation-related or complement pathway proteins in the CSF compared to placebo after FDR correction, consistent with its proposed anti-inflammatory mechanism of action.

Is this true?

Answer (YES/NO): NO